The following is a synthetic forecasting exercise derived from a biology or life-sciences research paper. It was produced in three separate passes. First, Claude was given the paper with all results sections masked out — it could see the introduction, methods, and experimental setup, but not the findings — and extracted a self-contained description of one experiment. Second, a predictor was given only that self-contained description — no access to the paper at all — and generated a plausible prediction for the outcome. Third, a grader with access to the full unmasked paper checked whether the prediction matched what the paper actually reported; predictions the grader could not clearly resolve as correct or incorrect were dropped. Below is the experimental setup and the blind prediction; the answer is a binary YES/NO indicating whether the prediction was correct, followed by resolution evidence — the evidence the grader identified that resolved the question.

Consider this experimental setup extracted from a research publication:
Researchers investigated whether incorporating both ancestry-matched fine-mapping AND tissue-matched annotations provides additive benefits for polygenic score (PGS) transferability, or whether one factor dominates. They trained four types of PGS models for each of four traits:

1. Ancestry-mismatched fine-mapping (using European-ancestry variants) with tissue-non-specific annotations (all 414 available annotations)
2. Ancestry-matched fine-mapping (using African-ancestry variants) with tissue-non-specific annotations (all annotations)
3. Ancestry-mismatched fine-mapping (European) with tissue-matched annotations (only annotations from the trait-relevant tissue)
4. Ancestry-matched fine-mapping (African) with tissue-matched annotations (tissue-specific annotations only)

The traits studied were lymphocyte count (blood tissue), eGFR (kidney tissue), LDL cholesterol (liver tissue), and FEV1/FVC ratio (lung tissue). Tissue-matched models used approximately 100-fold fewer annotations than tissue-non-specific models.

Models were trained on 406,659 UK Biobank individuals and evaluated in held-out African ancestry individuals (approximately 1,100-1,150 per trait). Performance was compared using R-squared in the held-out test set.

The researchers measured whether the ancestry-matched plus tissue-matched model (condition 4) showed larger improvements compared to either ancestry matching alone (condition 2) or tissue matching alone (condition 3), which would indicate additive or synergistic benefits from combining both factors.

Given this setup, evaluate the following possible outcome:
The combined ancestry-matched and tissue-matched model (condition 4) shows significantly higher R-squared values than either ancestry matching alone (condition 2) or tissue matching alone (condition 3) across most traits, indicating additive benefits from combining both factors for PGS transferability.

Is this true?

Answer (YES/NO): YES